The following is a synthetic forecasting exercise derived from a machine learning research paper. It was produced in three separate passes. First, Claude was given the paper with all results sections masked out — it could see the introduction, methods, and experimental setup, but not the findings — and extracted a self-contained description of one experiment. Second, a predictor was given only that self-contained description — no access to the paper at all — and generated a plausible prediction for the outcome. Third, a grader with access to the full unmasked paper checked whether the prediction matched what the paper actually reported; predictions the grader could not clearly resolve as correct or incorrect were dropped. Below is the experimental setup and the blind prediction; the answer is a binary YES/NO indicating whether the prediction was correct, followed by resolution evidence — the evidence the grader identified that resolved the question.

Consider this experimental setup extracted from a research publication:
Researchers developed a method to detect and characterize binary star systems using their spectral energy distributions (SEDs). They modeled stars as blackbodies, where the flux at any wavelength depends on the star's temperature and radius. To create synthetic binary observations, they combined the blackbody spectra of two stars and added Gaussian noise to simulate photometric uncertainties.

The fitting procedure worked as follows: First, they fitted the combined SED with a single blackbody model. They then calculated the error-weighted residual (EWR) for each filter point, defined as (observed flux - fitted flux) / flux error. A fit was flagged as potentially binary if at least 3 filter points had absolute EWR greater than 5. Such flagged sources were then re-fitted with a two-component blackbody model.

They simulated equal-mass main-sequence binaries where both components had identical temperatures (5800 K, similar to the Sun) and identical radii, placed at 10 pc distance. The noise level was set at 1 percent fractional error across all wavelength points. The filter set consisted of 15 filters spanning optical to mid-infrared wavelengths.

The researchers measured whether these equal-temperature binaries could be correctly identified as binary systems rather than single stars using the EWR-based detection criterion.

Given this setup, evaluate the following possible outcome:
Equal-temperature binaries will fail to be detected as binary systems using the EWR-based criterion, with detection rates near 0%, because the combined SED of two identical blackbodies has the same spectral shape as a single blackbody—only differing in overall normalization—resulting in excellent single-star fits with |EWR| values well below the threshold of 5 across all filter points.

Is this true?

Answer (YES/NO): YES